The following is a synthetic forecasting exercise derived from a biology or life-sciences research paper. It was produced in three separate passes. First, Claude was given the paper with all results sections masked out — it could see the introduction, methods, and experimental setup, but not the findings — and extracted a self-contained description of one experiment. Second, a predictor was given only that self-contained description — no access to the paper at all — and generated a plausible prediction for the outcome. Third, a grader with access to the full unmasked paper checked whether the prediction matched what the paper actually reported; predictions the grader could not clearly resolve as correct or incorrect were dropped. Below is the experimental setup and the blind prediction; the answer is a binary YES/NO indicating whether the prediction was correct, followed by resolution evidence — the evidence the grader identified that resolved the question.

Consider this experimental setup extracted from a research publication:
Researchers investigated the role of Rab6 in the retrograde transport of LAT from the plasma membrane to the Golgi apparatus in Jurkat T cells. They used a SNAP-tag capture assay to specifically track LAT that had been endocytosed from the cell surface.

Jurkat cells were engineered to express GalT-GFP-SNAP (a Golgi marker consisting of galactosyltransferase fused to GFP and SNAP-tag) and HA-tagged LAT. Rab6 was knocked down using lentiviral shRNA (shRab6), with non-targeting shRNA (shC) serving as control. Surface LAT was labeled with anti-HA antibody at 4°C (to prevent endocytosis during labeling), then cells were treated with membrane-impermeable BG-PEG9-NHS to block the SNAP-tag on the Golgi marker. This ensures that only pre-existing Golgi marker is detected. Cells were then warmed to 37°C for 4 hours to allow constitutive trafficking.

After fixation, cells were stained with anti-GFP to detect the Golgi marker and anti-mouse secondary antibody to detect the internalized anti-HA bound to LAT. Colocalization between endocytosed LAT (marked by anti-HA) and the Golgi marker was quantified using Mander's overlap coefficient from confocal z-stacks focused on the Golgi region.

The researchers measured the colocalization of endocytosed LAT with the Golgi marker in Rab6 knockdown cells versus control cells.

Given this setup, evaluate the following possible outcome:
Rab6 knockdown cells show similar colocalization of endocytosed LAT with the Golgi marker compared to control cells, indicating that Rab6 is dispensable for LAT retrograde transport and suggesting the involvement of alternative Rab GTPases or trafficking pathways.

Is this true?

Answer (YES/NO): NO